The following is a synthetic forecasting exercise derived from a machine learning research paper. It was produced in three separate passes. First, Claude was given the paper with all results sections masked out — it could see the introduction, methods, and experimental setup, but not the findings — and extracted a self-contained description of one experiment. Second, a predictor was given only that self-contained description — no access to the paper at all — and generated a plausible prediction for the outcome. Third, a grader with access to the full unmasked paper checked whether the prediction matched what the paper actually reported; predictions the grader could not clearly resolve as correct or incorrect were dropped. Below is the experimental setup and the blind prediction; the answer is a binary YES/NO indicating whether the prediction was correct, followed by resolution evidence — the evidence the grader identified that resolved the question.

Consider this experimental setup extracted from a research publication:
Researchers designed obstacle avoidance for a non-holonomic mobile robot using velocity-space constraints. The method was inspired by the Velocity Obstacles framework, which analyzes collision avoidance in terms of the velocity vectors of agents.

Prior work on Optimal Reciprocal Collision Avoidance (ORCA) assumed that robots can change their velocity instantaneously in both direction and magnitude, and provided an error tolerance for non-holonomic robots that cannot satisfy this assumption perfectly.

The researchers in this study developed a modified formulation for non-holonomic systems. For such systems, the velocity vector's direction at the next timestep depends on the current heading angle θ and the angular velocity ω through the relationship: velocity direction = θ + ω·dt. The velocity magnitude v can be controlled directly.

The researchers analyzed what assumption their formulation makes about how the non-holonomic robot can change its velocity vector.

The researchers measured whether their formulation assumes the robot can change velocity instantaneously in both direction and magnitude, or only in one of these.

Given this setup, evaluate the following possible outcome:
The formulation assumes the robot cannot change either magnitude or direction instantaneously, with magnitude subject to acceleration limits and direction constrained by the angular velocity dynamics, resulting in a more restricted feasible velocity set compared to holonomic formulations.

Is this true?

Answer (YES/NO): NO